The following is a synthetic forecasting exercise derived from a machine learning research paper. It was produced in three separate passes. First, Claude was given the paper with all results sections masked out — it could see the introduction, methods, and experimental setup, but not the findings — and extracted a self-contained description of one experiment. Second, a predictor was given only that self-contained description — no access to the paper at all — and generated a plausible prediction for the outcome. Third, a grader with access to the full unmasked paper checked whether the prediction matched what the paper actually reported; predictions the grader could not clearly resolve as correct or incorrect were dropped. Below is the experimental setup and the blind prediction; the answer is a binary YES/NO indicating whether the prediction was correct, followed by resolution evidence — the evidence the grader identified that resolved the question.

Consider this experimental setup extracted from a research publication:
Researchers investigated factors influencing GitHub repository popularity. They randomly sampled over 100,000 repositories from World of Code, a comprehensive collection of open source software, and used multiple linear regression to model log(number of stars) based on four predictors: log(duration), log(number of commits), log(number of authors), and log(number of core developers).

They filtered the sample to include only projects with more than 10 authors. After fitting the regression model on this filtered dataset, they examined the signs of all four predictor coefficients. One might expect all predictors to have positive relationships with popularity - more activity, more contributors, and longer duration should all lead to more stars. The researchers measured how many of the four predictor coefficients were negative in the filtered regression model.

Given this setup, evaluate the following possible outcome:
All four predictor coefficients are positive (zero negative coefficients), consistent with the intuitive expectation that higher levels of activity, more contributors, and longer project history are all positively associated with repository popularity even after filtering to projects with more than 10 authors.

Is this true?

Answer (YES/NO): NO